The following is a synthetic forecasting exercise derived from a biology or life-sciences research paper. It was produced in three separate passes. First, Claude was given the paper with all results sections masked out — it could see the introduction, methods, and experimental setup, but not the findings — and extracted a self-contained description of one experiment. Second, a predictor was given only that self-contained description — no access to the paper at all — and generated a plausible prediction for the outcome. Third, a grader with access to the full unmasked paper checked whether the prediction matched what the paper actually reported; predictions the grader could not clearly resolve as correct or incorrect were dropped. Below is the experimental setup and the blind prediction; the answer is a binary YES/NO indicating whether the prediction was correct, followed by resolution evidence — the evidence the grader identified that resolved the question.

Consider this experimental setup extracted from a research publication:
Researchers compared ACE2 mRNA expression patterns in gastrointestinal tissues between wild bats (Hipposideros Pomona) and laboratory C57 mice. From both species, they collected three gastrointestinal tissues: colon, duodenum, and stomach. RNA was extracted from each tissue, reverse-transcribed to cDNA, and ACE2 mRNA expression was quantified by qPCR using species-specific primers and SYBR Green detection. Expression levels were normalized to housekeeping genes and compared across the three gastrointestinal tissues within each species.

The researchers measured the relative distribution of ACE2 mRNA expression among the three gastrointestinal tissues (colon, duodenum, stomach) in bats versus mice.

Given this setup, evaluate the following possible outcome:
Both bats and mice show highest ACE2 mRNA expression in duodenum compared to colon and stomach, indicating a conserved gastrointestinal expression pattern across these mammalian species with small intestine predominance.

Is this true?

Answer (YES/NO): NO